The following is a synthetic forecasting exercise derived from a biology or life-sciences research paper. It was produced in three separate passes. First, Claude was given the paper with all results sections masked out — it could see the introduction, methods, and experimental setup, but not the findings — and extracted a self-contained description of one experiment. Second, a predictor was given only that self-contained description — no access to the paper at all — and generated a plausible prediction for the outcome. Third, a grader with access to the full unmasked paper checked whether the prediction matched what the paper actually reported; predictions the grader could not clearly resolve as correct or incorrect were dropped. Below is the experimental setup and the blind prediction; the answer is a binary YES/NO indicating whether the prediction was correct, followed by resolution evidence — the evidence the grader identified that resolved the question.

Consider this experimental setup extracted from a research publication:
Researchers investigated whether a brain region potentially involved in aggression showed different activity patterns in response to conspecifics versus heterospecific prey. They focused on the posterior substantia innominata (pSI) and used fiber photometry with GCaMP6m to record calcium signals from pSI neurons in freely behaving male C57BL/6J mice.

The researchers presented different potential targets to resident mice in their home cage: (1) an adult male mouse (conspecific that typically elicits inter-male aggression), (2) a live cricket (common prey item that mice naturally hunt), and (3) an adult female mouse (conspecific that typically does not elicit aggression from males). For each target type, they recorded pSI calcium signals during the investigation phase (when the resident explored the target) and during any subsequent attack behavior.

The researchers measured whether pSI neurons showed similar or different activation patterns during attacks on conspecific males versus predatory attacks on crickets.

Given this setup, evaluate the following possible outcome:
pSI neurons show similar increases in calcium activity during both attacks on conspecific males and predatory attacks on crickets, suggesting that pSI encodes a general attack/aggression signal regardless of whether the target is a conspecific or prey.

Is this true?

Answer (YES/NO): NO